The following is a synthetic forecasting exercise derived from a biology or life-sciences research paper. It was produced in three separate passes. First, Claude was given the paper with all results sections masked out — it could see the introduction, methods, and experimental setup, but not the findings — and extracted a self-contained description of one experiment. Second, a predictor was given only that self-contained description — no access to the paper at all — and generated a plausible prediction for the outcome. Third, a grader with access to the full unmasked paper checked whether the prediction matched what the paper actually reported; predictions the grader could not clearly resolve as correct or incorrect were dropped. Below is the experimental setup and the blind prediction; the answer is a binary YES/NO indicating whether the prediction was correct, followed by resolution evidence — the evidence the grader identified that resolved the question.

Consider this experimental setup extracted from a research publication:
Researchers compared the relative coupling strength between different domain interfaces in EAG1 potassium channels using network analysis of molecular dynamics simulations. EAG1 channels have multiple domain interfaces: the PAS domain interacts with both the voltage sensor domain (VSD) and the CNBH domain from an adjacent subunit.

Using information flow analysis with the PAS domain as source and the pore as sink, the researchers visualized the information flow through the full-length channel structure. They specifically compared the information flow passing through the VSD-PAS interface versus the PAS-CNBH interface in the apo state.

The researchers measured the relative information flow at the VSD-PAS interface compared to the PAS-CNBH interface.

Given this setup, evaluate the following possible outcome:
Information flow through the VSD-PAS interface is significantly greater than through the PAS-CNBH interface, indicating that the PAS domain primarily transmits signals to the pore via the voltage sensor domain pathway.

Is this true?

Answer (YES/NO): NO